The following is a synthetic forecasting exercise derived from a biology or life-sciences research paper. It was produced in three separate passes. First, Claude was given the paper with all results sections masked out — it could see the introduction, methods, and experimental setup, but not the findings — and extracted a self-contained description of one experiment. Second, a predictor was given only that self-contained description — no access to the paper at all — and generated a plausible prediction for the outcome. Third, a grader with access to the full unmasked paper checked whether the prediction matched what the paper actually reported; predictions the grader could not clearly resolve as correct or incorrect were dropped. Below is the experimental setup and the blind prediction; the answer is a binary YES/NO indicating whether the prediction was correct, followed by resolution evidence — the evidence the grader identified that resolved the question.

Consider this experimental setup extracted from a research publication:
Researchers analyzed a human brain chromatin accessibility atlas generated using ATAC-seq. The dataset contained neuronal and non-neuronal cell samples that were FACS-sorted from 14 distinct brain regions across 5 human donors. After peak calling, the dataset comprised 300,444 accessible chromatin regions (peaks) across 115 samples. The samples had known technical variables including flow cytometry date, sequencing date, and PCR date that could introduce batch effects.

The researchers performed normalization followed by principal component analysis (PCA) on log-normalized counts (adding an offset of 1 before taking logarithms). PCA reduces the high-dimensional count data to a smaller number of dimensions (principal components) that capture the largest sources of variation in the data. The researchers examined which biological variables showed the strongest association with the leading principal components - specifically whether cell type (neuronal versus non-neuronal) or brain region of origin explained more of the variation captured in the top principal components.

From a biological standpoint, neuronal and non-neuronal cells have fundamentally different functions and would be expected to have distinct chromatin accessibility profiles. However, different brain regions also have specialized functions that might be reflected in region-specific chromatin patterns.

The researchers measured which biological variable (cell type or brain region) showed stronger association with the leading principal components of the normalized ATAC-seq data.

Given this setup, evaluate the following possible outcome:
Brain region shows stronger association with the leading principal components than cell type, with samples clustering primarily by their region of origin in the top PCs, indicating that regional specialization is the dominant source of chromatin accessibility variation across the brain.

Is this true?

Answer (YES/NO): NO